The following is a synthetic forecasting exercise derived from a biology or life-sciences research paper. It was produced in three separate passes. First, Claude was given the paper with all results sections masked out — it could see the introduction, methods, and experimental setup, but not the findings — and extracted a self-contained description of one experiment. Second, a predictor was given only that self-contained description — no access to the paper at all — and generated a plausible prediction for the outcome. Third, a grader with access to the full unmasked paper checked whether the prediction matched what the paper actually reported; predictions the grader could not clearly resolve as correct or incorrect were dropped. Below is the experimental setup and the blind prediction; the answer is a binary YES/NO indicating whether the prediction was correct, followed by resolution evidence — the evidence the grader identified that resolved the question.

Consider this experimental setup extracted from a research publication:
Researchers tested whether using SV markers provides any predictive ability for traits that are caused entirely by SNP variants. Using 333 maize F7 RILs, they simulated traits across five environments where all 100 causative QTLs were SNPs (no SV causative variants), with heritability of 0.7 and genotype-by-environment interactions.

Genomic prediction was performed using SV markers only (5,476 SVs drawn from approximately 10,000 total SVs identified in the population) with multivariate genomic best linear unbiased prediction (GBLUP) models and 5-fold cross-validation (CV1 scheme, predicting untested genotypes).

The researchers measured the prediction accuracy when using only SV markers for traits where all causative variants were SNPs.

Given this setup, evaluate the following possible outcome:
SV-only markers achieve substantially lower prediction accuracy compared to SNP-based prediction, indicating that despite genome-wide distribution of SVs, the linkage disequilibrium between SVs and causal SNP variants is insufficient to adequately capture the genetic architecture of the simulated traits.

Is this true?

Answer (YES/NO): NO